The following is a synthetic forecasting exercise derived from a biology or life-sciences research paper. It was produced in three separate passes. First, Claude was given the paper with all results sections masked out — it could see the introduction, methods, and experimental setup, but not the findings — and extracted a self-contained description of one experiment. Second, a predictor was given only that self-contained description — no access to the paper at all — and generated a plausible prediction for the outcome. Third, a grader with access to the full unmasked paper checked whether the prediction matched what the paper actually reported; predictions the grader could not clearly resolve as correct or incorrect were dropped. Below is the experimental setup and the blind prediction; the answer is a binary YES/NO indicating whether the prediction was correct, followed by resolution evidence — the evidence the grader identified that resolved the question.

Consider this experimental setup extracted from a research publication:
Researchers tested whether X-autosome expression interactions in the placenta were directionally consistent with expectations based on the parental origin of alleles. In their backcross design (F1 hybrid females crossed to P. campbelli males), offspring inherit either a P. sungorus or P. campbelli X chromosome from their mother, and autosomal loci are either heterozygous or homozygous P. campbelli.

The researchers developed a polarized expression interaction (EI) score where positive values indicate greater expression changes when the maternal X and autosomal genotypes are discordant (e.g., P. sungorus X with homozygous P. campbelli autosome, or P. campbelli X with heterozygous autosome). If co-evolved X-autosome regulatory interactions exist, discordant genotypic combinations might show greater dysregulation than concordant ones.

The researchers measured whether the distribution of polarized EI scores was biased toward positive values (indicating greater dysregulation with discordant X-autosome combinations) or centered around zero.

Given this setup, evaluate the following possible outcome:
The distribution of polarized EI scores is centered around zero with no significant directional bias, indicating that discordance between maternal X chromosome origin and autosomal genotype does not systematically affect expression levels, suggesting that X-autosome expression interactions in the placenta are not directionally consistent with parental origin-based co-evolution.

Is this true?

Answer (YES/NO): NO